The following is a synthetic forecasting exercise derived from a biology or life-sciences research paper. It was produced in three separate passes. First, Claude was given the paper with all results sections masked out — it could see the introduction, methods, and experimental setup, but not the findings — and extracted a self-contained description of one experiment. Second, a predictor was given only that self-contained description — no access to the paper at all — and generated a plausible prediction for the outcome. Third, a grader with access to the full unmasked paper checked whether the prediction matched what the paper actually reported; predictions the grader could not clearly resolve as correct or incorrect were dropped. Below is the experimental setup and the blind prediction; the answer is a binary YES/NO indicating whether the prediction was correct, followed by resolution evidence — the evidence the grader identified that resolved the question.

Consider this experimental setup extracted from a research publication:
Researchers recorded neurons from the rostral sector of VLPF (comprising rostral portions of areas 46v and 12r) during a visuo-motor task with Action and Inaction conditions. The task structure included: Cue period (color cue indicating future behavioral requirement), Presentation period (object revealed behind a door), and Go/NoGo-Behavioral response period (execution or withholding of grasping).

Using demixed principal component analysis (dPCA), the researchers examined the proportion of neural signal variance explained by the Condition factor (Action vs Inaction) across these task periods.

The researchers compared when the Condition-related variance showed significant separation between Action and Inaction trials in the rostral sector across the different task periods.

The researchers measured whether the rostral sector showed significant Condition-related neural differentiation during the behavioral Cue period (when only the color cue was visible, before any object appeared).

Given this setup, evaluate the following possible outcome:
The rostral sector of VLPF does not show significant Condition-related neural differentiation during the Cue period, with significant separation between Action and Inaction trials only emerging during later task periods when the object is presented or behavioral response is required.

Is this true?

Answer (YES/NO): NO